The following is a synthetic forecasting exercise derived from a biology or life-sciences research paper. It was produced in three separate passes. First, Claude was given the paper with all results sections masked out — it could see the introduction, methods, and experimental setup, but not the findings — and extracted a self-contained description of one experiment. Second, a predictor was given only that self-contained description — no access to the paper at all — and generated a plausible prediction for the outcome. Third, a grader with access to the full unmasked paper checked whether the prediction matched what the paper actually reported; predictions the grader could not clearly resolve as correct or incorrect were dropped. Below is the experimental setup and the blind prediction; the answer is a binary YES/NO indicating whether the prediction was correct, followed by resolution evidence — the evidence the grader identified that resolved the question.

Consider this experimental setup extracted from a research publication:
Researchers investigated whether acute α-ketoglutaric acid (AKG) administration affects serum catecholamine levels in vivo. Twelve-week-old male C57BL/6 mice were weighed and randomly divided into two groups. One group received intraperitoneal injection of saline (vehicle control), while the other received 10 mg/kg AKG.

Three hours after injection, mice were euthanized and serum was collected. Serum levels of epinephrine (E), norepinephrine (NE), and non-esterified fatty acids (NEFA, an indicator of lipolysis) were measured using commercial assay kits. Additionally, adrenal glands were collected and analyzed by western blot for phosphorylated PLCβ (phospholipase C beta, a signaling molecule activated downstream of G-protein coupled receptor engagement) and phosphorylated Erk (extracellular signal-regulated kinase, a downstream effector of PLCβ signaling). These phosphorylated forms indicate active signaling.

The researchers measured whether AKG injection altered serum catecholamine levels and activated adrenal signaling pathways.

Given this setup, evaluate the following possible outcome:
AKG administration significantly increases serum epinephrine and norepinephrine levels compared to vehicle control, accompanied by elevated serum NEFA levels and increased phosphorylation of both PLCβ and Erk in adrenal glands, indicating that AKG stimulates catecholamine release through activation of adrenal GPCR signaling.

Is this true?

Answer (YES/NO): NO